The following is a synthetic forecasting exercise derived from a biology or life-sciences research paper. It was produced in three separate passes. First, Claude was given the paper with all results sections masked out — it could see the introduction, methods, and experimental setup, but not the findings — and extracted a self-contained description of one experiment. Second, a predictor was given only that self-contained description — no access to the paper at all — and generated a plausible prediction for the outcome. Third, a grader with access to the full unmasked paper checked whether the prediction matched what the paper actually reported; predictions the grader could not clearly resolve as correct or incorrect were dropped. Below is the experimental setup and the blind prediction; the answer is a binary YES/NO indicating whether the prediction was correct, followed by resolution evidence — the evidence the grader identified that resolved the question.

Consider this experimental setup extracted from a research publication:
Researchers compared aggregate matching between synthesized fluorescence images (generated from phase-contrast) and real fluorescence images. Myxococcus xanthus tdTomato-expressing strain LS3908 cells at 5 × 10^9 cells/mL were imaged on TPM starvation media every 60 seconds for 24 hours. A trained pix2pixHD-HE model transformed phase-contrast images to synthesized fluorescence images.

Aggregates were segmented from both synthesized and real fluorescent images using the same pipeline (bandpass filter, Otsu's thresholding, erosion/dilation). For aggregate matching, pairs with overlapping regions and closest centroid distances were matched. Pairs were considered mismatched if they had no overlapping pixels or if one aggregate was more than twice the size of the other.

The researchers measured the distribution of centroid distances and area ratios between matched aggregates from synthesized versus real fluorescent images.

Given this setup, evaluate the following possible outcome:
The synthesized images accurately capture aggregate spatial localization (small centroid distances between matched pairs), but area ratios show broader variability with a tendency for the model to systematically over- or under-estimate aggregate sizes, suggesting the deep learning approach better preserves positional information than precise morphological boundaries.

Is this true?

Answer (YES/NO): NO